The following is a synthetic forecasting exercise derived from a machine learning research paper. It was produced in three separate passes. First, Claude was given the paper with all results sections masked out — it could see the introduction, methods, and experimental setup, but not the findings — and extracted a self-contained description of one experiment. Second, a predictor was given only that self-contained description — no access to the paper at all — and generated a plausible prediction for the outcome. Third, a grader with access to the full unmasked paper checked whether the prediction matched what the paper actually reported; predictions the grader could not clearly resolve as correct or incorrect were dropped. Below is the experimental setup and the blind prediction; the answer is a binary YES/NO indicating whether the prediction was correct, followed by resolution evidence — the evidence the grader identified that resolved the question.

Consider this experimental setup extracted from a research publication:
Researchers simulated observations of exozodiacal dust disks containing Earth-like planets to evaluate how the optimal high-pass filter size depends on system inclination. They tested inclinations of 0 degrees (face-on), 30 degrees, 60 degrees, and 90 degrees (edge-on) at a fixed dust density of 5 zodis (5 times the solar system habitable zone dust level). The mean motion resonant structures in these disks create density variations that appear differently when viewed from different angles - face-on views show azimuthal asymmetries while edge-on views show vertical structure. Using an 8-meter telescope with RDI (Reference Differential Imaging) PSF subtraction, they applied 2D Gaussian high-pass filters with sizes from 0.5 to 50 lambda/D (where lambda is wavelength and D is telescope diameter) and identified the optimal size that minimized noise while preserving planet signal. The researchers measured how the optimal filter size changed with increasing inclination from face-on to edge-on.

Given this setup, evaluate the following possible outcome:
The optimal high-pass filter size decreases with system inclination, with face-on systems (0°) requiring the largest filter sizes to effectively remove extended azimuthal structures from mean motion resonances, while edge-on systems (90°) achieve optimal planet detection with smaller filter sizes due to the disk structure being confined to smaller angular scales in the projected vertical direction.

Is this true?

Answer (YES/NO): YES